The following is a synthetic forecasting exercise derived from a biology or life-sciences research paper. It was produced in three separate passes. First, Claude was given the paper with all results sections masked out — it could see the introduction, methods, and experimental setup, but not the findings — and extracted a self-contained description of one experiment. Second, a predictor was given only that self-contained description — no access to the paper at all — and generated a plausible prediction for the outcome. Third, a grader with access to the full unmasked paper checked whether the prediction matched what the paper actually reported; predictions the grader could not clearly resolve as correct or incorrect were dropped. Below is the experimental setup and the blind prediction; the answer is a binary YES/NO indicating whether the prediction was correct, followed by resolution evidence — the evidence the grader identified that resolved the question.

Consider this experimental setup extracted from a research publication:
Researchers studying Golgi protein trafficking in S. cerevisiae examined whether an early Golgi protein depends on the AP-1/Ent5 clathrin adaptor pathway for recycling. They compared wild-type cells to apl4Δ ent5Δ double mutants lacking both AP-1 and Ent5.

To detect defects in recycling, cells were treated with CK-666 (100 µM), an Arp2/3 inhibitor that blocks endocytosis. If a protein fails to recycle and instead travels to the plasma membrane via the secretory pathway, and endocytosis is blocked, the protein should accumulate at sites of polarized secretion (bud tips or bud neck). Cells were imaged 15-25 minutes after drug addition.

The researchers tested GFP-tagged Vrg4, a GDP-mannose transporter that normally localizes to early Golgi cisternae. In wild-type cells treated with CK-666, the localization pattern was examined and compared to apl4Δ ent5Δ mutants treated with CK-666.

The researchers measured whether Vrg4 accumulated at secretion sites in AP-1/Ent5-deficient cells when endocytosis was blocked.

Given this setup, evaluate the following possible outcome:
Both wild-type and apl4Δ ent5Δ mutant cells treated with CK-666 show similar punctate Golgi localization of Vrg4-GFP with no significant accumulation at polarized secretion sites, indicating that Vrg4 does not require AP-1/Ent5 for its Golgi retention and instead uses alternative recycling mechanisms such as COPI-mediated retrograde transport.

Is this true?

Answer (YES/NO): YES